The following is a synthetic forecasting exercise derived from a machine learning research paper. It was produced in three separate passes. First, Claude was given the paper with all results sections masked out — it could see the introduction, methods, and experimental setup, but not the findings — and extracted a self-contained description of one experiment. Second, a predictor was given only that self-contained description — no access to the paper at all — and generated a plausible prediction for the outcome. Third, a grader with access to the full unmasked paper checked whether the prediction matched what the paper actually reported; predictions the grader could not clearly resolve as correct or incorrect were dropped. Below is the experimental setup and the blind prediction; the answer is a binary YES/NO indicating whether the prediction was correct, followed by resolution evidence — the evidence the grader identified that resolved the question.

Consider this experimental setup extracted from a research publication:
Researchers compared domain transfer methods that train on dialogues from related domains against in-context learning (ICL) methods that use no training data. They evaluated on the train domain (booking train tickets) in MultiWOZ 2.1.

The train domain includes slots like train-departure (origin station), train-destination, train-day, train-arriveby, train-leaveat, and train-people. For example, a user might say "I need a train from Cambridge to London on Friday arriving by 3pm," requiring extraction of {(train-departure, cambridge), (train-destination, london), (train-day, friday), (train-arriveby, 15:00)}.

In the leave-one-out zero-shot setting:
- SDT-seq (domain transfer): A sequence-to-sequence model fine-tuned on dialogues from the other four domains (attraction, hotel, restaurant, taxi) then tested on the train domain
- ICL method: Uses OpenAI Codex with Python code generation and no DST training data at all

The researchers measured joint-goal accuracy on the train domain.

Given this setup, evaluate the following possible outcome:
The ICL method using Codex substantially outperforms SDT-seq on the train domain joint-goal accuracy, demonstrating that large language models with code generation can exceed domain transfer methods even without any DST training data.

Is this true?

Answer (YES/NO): YES